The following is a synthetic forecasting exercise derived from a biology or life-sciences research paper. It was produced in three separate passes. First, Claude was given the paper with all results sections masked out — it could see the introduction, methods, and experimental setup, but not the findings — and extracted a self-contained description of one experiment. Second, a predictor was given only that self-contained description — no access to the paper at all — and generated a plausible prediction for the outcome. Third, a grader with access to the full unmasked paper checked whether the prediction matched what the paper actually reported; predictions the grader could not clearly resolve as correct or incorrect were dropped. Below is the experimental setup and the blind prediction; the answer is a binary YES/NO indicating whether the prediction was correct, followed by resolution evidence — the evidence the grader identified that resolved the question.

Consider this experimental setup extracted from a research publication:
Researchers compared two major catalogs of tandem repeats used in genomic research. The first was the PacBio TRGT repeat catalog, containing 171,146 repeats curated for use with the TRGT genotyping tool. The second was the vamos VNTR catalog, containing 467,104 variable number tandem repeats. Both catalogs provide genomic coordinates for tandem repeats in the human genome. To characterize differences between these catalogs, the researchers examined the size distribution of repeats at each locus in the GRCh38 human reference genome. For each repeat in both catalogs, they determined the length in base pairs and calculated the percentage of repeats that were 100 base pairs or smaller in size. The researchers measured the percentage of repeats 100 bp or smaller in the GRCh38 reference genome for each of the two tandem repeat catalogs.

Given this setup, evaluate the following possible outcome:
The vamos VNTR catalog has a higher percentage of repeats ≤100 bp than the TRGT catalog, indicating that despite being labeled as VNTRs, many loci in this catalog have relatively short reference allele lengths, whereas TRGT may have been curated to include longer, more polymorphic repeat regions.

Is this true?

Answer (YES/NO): NO